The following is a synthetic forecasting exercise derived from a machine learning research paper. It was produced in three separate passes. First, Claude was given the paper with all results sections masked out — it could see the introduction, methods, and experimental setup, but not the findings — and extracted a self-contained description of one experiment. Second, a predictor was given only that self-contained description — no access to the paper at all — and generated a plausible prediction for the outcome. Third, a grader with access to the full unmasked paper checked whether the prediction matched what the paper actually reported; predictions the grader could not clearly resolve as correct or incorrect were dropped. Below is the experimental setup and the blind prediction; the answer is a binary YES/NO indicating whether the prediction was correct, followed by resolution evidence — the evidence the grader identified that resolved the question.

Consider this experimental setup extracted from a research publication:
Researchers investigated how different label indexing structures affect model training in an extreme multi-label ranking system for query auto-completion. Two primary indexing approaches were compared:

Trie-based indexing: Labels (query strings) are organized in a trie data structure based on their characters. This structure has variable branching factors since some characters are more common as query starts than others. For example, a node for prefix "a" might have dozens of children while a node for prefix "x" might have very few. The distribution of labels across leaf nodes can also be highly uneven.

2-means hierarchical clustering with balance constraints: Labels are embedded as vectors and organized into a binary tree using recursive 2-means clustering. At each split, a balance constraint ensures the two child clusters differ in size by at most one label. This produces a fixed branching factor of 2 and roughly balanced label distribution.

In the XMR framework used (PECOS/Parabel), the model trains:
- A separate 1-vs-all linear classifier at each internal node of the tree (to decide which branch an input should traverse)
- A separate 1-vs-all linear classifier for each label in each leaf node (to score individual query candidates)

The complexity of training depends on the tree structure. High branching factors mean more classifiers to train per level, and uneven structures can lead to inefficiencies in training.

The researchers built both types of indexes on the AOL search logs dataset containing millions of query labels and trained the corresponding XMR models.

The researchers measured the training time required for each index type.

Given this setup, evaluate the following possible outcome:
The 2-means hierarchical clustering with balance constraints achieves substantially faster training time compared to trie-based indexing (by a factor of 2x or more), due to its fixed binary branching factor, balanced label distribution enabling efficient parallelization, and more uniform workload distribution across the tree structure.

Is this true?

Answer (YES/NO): YES